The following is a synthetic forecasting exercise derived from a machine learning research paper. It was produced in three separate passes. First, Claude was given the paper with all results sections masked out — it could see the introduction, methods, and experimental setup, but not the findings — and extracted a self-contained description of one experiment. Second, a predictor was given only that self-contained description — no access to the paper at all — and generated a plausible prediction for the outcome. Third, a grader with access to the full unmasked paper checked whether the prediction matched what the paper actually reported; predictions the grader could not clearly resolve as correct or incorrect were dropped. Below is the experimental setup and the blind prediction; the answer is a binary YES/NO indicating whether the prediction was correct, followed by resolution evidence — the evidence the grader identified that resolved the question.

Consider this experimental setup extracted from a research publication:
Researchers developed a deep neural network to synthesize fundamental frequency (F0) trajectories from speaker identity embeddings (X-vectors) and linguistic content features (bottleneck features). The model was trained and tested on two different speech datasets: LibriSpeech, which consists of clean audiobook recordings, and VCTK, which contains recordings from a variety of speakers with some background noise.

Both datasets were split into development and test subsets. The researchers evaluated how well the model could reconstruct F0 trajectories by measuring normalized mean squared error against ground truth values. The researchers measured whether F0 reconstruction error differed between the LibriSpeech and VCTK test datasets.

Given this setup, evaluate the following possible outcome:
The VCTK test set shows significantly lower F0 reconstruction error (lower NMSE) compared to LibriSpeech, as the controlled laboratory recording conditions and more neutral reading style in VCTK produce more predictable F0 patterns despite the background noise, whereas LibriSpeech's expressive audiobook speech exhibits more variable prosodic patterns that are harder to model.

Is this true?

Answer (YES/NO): NO